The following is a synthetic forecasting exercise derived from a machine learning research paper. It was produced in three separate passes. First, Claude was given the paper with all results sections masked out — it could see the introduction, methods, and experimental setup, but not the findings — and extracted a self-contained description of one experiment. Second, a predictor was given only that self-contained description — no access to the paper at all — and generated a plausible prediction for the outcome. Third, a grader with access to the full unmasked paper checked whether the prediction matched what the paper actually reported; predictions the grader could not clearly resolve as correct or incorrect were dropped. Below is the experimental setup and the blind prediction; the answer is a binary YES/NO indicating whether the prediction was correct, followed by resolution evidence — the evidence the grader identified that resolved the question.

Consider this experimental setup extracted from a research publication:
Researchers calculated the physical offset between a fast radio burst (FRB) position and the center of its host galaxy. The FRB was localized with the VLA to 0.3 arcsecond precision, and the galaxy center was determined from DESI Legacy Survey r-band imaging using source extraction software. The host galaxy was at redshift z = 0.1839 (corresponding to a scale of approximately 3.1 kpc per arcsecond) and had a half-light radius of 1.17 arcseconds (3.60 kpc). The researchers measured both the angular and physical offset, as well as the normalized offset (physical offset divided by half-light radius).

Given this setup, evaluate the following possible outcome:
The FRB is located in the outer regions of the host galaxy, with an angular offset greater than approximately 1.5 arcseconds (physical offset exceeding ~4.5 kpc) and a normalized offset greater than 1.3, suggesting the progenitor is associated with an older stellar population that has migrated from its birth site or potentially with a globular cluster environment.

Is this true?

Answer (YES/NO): NO